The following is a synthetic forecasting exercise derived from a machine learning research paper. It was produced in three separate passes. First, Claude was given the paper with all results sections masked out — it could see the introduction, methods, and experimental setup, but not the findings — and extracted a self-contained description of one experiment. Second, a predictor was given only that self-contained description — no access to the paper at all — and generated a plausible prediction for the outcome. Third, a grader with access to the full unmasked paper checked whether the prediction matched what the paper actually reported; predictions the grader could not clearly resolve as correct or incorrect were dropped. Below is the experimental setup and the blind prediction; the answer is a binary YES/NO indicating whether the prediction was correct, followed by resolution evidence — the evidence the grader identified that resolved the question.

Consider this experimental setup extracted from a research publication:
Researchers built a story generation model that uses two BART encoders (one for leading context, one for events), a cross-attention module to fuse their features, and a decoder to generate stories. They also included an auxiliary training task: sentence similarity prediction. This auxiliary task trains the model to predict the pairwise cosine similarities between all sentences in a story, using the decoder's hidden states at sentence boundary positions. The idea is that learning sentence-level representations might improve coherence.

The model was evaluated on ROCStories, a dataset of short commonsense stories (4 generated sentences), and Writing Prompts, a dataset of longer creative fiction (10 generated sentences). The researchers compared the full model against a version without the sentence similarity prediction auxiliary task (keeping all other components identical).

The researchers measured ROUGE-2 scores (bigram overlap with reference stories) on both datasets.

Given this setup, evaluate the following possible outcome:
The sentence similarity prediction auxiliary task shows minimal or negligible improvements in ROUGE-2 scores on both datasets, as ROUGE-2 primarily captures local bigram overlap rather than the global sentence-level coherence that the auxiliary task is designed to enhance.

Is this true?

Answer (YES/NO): NO